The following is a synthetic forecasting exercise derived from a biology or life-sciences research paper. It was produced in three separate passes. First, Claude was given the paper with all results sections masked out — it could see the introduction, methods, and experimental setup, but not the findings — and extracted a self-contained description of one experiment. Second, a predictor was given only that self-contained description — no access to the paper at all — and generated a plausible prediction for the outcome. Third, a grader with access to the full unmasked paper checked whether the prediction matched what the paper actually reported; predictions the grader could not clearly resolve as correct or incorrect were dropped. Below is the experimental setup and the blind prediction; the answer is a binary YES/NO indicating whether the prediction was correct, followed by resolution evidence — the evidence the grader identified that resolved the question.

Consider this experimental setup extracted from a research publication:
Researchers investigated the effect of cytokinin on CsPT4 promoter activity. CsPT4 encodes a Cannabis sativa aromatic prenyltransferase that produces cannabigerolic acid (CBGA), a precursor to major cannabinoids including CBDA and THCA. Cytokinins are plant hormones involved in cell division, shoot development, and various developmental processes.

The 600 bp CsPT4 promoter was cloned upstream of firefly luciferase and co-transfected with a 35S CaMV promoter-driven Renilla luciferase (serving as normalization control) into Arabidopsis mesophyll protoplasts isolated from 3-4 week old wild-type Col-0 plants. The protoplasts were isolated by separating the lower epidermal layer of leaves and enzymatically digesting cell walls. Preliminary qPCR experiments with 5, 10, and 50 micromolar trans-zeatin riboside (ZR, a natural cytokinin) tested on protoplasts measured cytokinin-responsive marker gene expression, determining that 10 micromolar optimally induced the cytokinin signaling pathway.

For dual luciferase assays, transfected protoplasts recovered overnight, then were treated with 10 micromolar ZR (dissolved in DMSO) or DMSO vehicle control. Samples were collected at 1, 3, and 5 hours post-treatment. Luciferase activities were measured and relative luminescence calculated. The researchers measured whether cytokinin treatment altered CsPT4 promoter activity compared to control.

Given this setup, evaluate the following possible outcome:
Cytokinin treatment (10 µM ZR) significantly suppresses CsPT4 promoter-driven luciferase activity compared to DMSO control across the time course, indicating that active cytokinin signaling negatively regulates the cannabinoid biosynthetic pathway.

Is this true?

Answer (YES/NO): NO